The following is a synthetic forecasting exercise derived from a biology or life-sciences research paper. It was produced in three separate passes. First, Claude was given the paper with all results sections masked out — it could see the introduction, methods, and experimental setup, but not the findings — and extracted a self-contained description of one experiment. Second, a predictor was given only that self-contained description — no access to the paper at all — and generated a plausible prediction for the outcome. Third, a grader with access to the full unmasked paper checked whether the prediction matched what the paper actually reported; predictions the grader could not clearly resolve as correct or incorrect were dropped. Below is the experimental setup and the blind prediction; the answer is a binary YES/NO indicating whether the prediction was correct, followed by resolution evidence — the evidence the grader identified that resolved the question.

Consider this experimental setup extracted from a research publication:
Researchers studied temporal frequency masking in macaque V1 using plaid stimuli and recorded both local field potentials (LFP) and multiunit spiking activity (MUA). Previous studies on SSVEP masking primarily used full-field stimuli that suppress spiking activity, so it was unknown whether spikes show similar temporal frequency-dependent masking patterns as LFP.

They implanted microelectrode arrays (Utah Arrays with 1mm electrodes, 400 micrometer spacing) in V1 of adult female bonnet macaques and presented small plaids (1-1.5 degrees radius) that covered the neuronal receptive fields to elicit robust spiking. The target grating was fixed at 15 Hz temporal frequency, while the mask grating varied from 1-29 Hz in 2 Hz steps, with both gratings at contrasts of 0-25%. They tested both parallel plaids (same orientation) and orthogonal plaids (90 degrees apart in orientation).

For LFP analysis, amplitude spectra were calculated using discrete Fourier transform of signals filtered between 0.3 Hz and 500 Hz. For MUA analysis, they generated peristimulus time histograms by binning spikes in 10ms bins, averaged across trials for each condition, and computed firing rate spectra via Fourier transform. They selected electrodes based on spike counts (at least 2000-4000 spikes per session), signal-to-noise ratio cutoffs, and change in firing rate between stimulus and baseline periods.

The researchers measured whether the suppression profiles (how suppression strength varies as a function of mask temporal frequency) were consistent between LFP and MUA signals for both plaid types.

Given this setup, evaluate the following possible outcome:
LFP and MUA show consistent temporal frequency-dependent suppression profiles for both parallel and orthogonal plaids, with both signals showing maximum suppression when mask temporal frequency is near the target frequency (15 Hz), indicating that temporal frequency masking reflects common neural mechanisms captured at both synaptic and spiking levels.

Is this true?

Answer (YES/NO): NO